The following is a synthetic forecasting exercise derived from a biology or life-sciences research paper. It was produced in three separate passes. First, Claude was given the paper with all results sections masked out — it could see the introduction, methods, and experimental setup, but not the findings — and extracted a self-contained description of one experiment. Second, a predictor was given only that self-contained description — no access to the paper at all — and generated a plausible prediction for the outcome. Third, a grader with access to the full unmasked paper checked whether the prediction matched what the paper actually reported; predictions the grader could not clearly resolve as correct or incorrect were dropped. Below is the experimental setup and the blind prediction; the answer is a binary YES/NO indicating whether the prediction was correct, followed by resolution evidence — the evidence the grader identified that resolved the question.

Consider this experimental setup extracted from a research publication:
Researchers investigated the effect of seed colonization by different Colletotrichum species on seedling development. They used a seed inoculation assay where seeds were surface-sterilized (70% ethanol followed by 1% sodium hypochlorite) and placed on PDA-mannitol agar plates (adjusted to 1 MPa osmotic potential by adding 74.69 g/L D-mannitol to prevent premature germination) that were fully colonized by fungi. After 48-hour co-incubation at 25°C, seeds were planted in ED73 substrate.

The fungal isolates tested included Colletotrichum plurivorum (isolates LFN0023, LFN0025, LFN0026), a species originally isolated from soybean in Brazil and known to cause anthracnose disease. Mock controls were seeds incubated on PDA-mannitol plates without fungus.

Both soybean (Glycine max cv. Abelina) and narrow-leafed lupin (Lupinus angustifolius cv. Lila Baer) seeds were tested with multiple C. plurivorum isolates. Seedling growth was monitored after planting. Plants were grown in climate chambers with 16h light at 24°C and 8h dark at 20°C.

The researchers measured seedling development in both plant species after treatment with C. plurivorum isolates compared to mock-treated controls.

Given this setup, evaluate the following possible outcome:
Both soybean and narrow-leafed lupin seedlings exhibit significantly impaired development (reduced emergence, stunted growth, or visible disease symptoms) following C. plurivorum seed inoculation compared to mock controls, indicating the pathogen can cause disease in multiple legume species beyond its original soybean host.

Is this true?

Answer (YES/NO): NO